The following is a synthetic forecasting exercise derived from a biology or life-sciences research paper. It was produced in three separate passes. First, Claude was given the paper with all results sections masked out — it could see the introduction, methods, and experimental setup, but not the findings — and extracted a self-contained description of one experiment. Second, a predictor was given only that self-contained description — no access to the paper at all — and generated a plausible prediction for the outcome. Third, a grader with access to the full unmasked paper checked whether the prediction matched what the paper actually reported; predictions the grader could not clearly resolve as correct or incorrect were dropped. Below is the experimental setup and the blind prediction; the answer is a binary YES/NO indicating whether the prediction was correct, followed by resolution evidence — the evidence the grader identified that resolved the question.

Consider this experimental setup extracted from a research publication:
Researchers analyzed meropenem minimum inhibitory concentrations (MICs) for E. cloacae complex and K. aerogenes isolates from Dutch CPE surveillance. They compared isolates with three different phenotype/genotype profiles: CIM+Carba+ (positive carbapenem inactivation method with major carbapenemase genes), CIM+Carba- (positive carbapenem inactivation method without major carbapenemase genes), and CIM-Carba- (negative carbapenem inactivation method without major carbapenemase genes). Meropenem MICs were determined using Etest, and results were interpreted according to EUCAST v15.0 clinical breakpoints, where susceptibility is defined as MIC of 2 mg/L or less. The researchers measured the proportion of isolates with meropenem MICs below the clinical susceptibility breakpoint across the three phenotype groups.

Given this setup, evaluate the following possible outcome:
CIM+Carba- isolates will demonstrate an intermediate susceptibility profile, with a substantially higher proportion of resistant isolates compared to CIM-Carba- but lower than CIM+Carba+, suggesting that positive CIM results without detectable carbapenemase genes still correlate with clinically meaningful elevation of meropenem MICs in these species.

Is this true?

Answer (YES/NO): NO